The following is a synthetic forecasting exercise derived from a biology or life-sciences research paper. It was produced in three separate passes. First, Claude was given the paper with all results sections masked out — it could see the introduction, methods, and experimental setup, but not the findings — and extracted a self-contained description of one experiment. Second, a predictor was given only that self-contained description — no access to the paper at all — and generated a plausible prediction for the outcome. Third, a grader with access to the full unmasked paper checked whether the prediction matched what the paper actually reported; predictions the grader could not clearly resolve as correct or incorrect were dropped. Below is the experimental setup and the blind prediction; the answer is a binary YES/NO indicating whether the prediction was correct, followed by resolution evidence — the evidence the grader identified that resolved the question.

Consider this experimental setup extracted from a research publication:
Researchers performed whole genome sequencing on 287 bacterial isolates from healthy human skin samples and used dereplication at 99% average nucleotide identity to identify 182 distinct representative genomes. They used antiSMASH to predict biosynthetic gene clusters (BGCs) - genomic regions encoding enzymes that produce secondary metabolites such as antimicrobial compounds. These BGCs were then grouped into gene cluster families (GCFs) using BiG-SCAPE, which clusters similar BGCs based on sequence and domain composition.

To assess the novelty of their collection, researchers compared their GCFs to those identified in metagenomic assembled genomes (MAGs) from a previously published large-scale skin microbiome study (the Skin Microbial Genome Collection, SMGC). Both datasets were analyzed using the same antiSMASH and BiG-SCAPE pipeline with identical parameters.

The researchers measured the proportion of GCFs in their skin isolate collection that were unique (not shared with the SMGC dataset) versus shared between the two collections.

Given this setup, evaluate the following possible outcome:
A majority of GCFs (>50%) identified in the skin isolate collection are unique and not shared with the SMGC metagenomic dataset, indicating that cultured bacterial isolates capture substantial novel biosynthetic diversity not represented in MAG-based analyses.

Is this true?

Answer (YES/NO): YES